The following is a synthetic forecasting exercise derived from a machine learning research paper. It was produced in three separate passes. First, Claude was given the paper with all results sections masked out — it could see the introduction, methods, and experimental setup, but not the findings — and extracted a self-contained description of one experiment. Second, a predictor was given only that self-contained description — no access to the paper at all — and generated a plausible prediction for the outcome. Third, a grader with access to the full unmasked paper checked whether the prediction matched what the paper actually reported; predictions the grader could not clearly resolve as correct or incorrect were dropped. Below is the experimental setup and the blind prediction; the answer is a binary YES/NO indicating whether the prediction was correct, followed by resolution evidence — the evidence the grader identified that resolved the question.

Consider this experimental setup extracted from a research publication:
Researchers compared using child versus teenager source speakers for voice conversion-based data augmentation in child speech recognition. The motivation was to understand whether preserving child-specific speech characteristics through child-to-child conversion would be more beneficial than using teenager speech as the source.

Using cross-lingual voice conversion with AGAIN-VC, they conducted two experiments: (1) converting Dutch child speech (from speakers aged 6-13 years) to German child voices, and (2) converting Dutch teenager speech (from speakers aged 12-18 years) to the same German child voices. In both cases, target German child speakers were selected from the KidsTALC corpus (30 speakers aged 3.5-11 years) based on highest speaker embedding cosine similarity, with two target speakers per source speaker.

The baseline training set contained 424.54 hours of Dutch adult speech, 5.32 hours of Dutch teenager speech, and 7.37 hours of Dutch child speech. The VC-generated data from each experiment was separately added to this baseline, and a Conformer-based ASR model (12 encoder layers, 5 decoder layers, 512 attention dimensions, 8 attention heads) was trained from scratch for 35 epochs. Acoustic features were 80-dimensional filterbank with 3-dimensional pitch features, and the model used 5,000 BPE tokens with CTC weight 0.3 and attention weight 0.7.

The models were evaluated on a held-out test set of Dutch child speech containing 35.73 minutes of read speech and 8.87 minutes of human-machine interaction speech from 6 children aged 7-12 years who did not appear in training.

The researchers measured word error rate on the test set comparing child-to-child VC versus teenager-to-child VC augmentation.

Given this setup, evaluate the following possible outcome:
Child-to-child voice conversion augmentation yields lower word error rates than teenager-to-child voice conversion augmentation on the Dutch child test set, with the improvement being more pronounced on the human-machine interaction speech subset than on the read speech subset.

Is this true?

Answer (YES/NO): NO